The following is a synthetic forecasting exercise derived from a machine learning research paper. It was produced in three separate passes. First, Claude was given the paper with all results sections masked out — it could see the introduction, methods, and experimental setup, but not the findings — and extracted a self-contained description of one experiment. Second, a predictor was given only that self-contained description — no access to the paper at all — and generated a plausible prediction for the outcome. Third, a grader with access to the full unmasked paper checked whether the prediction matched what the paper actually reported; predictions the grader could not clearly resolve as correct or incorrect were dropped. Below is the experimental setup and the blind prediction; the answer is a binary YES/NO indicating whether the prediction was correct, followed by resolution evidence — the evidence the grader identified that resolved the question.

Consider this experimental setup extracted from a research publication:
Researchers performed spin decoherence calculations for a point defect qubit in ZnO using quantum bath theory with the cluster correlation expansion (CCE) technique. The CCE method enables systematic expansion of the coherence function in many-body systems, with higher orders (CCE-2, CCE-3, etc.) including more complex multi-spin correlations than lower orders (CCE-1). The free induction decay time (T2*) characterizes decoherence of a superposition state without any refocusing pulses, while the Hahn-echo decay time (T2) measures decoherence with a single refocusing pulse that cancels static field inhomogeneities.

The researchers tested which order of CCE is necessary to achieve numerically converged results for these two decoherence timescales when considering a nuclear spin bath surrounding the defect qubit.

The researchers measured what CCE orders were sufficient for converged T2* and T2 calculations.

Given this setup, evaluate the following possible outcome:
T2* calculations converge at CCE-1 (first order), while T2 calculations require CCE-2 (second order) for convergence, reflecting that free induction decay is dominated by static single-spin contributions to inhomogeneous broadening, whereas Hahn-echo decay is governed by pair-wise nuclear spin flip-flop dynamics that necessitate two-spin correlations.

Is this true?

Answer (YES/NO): YES